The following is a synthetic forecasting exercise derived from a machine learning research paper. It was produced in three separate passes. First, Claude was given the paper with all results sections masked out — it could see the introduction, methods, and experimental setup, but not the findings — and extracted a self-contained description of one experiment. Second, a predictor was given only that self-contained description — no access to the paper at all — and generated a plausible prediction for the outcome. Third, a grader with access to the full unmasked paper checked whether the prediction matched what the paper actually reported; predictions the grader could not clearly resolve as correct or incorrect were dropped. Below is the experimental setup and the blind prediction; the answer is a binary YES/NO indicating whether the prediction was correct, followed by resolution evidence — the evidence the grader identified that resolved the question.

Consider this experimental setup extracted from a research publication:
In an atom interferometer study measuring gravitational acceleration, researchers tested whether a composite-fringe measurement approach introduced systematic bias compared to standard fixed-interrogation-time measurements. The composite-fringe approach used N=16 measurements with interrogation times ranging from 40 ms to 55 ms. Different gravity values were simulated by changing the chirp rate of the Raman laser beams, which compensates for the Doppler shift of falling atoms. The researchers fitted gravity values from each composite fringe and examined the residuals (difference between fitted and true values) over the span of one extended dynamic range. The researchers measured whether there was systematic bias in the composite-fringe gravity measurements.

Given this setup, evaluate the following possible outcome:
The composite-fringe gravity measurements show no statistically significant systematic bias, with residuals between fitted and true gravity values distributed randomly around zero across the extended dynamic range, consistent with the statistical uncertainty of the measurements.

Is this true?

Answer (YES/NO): YES